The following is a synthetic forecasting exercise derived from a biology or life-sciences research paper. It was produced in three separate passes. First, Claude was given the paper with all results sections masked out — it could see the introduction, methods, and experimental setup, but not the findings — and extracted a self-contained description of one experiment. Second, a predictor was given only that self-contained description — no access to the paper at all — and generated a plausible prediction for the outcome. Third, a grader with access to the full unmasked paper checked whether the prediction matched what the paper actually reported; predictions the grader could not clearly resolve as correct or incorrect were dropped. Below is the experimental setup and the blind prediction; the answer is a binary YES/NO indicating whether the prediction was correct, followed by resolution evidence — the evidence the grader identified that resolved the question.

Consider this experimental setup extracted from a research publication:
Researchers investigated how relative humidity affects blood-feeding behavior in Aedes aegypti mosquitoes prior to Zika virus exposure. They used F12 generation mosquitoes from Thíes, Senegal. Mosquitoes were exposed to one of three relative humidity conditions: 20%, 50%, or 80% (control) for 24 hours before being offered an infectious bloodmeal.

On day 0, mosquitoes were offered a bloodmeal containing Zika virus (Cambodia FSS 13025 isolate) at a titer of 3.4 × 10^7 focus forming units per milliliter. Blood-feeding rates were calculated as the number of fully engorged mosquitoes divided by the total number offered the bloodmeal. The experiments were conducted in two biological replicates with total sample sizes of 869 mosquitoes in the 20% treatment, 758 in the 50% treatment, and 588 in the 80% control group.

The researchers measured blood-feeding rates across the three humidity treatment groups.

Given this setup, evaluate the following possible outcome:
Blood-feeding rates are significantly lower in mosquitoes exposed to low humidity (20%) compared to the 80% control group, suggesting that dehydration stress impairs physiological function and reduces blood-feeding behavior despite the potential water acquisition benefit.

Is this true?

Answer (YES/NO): NO